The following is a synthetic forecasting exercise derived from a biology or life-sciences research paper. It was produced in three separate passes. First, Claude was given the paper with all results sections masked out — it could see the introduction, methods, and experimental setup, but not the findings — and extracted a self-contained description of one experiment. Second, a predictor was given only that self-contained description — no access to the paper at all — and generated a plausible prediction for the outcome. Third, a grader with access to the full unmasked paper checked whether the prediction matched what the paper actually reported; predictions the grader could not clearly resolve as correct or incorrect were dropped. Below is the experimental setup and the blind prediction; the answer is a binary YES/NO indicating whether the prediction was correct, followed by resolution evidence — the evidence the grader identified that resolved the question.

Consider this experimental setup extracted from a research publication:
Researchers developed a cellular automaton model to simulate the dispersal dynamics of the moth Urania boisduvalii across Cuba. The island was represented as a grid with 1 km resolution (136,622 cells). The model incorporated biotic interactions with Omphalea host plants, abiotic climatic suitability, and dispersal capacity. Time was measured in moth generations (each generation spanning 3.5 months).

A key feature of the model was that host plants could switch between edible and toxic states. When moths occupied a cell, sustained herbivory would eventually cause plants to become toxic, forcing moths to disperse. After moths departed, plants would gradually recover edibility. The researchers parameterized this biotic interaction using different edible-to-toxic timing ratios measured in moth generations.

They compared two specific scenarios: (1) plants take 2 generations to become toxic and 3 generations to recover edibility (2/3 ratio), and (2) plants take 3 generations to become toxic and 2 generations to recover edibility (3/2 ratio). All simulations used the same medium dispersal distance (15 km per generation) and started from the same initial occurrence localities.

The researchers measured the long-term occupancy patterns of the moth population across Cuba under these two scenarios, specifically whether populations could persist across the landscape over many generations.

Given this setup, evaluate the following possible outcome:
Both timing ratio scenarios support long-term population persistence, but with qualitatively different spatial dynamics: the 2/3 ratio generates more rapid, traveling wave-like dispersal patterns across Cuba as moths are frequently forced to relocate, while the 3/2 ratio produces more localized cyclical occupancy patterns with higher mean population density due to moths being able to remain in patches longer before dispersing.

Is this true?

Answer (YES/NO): NO